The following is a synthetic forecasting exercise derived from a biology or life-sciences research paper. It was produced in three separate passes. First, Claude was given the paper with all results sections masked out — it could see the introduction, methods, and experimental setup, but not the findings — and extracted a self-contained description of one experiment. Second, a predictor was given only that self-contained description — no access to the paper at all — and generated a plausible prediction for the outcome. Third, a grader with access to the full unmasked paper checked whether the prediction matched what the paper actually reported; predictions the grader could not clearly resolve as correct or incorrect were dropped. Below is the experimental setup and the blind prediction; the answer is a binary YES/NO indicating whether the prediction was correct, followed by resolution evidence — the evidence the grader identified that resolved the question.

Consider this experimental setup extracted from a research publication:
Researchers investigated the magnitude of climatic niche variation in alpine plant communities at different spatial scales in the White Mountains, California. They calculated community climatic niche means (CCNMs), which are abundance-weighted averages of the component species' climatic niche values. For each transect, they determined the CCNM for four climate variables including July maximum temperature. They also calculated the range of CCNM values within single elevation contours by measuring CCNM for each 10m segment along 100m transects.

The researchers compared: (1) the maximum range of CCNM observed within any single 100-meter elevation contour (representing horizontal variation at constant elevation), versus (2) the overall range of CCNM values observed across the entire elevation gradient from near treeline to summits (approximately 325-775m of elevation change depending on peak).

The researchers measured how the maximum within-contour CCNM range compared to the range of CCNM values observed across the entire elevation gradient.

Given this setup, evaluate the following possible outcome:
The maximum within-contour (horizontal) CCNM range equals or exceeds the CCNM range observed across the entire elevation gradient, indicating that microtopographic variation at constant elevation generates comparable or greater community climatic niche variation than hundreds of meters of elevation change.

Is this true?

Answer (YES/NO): NO